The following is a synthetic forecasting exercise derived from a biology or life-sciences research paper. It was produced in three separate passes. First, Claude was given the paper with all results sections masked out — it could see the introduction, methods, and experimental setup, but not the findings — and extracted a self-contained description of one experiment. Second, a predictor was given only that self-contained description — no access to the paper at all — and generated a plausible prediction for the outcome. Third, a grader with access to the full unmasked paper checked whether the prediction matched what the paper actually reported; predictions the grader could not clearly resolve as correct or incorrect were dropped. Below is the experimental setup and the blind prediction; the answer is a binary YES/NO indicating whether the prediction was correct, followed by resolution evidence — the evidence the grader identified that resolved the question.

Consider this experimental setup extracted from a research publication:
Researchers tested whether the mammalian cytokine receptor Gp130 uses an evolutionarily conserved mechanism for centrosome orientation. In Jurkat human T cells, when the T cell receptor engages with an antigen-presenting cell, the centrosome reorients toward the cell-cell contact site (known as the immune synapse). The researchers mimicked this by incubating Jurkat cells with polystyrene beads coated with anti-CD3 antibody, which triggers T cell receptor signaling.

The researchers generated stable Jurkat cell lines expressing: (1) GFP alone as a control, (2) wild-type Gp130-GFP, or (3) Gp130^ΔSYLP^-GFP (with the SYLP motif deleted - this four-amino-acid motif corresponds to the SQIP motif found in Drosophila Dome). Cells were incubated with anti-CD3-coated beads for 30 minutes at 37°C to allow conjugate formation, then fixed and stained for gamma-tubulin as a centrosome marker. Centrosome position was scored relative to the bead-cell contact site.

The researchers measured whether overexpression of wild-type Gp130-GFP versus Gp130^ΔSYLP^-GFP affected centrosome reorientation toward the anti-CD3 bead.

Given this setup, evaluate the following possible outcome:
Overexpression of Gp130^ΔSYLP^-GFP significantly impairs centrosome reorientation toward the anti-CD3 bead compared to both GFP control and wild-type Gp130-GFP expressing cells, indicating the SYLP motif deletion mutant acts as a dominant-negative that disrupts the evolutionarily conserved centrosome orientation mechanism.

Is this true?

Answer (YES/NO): NO